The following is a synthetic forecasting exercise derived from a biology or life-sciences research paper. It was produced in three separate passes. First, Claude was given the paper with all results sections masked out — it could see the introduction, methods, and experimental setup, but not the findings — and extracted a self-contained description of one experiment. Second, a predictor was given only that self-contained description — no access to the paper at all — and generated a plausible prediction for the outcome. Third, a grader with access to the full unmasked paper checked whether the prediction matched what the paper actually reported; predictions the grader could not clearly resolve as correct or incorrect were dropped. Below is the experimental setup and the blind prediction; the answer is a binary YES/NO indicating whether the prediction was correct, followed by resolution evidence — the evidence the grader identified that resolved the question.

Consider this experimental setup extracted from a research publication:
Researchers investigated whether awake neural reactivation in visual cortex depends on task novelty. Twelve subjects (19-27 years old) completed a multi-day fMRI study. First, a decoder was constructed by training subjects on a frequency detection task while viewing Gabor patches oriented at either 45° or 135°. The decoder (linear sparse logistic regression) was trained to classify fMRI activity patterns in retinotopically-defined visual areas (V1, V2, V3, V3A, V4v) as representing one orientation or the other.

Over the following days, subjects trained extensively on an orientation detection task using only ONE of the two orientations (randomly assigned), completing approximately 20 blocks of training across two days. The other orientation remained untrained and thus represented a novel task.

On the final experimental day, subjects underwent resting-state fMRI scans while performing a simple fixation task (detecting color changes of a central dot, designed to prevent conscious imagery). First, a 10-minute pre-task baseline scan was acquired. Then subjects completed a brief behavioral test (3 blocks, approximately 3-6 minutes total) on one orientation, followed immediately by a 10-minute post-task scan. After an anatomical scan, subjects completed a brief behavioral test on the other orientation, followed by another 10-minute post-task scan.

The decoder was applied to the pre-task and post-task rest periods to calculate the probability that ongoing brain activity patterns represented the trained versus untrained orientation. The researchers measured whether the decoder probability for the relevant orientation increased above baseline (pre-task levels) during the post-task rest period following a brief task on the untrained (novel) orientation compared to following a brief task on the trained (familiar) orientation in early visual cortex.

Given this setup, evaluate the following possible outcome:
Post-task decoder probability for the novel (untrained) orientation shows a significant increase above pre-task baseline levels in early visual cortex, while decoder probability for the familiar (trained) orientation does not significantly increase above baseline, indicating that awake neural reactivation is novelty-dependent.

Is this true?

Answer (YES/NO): YES